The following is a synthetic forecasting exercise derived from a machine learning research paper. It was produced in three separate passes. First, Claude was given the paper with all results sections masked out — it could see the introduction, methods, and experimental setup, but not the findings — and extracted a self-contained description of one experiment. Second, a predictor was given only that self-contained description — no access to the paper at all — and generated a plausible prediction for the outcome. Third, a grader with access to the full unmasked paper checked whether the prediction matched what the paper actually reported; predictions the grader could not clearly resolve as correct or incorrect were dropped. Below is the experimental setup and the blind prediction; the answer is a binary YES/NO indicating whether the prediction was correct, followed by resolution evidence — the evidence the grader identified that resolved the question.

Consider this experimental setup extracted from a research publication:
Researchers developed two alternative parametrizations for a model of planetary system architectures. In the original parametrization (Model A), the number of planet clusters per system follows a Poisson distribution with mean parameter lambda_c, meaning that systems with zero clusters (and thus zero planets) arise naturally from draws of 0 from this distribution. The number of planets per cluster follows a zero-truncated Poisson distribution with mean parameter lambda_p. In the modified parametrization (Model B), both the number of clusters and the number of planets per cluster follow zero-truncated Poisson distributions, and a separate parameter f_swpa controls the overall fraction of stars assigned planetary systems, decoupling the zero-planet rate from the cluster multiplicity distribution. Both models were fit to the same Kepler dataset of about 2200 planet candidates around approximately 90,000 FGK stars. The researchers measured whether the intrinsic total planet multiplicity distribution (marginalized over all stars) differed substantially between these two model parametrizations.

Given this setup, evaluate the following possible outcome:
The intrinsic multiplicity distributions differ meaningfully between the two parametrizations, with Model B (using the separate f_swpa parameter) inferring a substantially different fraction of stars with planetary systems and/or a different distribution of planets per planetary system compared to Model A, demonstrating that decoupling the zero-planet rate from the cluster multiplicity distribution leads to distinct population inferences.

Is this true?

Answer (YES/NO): NO